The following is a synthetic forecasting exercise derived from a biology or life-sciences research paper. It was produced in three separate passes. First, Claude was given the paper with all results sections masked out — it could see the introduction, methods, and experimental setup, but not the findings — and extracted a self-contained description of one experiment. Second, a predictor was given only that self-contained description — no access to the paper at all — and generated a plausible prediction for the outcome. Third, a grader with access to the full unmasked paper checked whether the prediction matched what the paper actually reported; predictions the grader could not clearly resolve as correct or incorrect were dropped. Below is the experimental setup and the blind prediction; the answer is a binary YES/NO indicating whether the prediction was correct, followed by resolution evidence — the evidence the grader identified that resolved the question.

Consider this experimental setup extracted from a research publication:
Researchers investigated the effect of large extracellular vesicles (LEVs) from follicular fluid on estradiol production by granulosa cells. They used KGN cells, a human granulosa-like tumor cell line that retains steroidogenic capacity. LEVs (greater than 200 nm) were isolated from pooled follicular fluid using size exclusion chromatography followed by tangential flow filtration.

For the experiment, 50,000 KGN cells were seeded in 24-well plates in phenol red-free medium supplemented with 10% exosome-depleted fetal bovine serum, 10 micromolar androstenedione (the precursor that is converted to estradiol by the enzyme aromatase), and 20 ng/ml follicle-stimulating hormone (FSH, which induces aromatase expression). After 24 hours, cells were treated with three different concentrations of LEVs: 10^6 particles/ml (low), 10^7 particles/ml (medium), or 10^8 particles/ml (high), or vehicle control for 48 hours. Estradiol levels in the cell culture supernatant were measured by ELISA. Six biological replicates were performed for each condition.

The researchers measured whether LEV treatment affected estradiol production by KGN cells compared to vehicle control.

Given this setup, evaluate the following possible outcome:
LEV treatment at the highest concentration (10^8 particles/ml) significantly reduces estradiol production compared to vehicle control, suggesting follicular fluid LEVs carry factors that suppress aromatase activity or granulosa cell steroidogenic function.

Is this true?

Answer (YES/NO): NO